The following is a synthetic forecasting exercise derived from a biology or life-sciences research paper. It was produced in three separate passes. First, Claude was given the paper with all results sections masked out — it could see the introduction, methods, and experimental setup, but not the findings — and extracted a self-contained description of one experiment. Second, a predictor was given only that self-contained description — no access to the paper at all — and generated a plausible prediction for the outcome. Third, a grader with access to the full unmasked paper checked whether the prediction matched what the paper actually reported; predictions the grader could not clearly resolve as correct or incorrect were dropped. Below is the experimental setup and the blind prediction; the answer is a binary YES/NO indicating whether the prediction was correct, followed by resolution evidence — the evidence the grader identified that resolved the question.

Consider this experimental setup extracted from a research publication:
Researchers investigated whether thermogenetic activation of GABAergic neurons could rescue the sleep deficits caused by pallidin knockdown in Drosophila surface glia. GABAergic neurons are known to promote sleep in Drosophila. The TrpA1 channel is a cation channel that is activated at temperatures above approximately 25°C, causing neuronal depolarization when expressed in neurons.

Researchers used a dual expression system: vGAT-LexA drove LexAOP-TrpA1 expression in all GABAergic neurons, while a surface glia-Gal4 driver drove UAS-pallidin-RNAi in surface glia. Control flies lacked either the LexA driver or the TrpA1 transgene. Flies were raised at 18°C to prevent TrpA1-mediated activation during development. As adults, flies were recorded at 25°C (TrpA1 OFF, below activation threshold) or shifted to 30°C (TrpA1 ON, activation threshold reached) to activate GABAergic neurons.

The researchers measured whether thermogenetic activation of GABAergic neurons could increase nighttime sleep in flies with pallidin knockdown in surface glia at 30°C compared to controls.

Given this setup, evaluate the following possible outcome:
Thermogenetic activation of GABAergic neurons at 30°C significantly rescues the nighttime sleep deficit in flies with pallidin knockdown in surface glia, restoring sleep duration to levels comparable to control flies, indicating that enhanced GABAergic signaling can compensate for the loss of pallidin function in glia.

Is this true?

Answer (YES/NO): NO